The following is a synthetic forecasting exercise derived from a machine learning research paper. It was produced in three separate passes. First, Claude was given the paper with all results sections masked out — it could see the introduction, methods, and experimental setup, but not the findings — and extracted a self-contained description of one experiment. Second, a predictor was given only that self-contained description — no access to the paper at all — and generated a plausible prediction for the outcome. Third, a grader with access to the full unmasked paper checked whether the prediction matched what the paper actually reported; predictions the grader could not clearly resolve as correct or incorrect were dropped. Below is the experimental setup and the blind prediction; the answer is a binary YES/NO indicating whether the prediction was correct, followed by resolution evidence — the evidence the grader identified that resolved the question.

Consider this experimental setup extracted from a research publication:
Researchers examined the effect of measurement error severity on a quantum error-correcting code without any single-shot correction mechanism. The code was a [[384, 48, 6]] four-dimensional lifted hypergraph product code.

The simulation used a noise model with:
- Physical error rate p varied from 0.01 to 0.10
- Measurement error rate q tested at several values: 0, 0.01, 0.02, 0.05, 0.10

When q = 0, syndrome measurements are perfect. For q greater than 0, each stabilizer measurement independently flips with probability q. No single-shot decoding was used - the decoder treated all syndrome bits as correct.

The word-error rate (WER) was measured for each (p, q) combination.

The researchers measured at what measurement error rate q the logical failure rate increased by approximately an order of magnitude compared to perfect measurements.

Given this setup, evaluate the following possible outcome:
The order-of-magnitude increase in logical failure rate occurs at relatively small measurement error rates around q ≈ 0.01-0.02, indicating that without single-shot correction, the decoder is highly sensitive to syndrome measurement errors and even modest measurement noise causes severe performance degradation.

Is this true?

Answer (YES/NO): YES